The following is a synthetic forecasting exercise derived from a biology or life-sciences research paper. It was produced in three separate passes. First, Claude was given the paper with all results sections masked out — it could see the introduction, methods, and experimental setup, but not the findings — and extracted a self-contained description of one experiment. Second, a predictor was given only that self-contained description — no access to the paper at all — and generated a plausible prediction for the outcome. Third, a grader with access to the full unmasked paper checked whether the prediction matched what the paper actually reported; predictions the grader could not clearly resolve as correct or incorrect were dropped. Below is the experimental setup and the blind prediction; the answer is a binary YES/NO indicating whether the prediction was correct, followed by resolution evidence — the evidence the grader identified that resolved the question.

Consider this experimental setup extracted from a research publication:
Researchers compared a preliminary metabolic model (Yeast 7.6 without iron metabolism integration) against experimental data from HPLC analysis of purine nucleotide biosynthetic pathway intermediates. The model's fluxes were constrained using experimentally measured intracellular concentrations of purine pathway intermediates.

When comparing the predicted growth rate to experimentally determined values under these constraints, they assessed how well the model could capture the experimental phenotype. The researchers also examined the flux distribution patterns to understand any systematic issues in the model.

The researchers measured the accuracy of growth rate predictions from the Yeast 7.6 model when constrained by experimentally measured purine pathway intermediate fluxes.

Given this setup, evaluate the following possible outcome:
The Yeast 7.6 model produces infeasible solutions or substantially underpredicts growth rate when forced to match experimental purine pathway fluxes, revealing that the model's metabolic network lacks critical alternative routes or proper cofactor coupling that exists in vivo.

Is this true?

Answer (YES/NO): NO